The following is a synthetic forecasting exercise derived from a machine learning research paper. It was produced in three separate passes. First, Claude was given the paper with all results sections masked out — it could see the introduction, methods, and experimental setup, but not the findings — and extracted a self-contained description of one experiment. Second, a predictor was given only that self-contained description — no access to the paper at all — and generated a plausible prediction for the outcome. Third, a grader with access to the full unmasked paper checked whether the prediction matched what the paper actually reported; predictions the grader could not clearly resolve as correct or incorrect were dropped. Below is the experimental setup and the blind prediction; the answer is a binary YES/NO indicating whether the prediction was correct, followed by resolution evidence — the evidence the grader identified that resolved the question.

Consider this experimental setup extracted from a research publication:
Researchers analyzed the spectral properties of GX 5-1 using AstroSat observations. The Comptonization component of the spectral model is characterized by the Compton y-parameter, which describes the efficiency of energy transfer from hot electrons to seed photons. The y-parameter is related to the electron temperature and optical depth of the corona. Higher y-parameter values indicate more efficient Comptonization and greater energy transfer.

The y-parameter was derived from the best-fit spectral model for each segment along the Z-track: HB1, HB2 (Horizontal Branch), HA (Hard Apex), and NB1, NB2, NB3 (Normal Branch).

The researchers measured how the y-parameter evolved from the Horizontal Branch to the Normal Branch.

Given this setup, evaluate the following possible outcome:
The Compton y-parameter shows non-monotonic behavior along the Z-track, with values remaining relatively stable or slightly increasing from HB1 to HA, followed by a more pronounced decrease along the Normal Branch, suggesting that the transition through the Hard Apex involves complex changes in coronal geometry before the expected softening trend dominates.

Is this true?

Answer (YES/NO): NO